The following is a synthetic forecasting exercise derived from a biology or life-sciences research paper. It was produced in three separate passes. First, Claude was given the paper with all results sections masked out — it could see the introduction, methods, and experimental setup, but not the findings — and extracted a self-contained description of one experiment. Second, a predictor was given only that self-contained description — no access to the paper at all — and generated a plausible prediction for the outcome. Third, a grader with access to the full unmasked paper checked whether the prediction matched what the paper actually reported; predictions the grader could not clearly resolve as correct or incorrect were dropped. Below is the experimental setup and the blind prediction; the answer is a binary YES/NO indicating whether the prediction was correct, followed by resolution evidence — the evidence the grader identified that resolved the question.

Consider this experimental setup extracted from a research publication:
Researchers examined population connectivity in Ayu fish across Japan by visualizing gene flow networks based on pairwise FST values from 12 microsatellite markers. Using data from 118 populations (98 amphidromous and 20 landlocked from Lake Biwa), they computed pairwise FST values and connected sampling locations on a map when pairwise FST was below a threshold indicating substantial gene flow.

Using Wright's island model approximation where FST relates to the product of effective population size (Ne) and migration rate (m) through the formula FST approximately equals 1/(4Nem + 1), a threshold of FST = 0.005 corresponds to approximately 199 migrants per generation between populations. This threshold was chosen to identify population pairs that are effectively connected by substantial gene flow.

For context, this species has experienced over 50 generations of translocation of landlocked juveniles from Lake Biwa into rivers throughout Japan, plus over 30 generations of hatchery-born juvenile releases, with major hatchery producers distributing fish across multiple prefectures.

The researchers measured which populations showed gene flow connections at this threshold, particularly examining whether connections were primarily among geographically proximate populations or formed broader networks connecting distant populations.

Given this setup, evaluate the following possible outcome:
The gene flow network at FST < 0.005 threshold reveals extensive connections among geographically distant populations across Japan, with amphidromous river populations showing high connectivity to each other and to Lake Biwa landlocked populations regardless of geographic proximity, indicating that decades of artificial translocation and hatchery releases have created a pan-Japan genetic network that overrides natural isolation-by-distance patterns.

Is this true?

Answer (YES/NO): NO